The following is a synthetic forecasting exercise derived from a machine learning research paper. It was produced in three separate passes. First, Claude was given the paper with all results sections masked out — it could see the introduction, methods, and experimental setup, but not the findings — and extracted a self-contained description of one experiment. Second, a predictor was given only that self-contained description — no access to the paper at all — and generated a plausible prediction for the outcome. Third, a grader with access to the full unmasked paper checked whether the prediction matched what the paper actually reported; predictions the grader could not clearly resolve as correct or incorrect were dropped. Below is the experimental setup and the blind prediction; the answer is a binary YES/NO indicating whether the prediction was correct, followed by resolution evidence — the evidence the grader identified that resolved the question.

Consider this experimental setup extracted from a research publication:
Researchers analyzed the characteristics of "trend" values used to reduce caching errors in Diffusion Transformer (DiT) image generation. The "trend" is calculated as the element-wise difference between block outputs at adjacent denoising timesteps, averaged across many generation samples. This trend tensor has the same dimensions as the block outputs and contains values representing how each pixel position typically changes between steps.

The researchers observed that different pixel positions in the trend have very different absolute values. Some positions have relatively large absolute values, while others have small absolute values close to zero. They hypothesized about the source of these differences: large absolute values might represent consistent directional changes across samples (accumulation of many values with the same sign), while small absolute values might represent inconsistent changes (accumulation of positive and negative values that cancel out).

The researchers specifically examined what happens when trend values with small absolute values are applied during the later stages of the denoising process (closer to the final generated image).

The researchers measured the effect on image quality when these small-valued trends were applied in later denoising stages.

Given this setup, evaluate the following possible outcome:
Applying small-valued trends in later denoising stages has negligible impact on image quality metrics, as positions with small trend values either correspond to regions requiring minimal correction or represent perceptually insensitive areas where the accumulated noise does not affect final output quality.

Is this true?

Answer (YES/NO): NO